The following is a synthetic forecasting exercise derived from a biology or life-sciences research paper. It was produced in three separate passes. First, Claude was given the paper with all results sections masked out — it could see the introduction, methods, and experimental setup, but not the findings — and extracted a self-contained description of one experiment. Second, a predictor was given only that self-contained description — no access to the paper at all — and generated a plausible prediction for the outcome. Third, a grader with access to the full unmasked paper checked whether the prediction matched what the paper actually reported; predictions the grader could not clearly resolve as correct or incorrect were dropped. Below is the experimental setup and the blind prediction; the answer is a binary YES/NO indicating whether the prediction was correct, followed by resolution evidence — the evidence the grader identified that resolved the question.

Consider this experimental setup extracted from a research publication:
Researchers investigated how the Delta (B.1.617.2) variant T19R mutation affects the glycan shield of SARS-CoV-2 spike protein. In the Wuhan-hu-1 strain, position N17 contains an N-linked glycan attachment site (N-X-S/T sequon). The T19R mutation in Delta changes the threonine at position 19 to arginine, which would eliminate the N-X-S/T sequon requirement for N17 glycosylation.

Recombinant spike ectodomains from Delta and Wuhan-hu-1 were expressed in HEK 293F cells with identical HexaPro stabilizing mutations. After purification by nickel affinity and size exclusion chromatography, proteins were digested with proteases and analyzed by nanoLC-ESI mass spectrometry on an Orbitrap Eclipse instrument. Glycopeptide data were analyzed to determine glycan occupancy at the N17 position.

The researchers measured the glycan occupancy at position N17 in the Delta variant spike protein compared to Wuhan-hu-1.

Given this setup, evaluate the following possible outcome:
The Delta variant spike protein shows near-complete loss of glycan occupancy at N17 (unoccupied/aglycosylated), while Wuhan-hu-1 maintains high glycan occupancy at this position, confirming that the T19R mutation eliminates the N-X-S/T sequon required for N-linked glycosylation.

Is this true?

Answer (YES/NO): YES